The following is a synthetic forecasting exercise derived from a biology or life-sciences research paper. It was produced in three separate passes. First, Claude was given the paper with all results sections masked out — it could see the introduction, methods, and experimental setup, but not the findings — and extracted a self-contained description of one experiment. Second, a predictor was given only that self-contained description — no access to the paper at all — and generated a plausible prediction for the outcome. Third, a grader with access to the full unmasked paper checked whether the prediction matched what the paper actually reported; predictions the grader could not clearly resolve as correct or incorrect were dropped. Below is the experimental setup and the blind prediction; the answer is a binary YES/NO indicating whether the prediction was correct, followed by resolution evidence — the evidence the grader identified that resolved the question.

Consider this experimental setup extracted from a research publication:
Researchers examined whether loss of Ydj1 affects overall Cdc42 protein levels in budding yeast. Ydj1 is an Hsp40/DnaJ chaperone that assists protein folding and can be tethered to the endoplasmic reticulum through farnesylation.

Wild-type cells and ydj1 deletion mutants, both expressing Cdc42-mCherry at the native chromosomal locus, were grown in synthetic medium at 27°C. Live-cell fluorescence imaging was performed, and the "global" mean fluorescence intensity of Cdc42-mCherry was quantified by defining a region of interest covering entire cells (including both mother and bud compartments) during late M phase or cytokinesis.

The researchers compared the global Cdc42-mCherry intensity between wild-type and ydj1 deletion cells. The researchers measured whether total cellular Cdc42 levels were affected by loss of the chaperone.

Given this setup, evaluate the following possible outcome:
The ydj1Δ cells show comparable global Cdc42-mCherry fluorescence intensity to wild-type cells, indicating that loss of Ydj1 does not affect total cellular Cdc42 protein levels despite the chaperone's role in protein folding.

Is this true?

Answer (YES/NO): NO